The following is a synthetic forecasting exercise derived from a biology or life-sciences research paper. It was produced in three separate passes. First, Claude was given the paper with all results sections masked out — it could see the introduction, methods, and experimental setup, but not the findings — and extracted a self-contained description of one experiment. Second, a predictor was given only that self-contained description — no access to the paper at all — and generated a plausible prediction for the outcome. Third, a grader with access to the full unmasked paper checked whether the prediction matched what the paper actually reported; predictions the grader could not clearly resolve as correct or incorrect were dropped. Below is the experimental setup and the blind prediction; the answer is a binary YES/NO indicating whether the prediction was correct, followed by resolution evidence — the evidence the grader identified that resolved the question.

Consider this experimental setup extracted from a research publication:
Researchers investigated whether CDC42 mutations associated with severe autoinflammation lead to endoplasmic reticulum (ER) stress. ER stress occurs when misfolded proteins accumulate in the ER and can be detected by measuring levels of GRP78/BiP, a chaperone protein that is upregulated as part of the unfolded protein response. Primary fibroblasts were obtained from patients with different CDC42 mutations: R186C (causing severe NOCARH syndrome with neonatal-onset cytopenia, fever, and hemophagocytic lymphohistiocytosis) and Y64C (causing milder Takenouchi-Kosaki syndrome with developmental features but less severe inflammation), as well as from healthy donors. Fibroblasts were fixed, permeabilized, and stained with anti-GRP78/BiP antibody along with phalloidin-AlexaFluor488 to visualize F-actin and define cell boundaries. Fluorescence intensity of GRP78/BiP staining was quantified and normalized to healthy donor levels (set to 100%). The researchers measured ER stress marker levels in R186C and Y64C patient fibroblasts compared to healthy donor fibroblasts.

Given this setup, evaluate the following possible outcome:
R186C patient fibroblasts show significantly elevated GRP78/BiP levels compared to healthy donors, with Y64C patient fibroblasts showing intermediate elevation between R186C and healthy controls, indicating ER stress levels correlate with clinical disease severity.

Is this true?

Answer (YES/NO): NO